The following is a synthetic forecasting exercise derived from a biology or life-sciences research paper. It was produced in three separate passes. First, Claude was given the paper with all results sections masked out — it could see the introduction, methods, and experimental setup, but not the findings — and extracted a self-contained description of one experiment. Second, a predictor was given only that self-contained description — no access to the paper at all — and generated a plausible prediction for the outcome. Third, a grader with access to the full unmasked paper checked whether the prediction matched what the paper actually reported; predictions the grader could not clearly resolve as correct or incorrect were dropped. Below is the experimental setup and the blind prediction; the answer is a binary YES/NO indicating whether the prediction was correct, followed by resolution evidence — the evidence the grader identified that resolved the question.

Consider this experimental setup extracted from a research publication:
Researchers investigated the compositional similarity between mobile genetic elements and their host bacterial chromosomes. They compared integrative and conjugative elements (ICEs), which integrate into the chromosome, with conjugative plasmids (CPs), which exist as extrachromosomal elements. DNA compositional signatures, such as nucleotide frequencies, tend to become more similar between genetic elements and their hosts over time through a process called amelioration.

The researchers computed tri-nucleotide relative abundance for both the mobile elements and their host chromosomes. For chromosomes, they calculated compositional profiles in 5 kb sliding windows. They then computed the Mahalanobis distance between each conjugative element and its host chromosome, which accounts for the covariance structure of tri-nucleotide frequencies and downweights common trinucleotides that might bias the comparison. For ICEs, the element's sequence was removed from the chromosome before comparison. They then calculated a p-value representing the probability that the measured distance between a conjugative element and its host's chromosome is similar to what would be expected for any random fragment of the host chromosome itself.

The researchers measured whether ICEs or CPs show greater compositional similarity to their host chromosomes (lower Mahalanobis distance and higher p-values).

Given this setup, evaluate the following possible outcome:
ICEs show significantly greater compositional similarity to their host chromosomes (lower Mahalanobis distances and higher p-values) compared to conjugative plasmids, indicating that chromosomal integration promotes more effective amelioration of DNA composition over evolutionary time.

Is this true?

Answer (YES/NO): YES